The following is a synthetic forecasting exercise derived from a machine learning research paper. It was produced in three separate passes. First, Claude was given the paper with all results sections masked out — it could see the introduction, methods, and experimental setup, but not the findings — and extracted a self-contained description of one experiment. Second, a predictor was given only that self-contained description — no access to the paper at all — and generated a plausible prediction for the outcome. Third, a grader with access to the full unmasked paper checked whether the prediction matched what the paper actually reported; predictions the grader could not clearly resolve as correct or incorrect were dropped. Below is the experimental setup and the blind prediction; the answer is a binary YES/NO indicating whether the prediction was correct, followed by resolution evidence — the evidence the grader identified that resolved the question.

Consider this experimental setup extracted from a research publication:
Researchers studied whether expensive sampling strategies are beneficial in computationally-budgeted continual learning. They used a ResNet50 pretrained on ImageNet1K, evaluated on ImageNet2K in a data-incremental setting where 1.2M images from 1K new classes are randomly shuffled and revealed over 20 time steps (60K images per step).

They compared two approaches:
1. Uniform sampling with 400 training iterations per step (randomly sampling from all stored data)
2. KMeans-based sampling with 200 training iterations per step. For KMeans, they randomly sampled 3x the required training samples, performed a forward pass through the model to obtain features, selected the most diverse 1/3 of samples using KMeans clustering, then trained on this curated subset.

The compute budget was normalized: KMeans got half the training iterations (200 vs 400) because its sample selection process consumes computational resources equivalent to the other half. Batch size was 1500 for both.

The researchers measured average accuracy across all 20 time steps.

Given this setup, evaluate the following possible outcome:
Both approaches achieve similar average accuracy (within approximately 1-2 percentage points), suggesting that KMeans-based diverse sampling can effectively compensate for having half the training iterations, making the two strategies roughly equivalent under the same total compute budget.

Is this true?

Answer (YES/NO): NO